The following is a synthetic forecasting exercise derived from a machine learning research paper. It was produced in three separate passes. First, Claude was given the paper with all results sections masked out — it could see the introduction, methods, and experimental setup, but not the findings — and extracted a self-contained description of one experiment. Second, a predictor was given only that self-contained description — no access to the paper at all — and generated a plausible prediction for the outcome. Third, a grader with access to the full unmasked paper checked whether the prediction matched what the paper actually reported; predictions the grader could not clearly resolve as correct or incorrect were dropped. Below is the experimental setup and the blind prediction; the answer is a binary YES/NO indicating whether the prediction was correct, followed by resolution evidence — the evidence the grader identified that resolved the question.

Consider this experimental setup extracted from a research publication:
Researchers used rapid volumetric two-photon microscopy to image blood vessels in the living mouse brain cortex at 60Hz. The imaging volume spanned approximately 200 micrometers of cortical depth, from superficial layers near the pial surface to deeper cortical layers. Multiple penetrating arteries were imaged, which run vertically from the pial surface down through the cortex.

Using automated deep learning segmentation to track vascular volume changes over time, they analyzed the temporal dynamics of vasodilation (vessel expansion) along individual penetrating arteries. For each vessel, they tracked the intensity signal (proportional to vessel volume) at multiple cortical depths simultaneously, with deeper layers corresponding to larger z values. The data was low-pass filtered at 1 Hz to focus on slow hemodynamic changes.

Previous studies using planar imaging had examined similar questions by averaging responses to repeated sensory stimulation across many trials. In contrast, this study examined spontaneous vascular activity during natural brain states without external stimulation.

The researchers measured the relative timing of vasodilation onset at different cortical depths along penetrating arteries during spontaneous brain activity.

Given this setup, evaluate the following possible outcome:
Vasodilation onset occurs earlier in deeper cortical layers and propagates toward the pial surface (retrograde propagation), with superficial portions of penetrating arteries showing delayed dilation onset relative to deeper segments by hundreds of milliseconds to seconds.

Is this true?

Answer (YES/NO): YES